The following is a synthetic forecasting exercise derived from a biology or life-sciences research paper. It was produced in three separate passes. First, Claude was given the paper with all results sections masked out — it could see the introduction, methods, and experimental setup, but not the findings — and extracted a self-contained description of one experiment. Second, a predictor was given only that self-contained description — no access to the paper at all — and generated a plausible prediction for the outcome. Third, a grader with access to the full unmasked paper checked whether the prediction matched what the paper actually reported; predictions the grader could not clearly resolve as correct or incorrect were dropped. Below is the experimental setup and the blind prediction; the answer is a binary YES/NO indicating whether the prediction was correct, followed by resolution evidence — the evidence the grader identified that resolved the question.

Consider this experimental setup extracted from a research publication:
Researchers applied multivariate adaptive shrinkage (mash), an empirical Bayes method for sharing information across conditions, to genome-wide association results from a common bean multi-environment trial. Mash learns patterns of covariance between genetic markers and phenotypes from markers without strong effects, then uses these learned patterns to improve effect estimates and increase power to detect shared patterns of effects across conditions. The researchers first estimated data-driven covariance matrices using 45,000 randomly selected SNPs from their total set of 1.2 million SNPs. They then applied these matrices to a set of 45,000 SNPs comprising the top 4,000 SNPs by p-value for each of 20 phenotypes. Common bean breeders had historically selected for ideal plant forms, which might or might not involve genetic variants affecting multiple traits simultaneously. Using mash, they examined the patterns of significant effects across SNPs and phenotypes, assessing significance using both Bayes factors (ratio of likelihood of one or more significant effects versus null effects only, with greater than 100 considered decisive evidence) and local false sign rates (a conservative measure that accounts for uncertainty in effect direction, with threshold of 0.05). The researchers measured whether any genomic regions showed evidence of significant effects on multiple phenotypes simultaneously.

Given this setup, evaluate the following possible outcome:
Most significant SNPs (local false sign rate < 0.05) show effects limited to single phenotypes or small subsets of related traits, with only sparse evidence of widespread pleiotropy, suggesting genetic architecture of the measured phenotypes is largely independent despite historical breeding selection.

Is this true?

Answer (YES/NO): NO